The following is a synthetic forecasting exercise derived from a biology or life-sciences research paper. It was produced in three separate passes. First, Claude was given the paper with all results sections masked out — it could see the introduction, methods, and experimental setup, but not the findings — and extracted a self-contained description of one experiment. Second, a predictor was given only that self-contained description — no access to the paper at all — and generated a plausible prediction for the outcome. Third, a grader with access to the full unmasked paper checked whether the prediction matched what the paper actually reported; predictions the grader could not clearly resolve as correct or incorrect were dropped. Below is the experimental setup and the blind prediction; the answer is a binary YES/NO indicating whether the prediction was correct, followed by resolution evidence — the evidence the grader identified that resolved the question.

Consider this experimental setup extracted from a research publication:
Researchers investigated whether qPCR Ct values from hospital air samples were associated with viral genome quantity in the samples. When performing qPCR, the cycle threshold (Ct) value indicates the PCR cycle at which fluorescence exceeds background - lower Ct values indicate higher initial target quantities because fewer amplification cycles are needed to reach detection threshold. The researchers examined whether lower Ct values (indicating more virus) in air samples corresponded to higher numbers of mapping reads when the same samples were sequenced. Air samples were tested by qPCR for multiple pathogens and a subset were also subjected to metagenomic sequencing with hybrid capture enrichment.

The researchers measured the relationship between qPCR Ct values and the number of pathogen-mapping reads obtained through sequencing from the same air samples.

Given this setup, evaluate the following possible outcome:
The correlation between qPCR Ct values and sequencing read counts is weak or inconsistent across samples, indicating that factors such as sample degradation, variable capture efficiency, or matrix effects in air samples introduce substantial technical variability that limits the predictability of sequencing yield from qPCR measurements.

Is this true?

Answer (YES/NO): NO